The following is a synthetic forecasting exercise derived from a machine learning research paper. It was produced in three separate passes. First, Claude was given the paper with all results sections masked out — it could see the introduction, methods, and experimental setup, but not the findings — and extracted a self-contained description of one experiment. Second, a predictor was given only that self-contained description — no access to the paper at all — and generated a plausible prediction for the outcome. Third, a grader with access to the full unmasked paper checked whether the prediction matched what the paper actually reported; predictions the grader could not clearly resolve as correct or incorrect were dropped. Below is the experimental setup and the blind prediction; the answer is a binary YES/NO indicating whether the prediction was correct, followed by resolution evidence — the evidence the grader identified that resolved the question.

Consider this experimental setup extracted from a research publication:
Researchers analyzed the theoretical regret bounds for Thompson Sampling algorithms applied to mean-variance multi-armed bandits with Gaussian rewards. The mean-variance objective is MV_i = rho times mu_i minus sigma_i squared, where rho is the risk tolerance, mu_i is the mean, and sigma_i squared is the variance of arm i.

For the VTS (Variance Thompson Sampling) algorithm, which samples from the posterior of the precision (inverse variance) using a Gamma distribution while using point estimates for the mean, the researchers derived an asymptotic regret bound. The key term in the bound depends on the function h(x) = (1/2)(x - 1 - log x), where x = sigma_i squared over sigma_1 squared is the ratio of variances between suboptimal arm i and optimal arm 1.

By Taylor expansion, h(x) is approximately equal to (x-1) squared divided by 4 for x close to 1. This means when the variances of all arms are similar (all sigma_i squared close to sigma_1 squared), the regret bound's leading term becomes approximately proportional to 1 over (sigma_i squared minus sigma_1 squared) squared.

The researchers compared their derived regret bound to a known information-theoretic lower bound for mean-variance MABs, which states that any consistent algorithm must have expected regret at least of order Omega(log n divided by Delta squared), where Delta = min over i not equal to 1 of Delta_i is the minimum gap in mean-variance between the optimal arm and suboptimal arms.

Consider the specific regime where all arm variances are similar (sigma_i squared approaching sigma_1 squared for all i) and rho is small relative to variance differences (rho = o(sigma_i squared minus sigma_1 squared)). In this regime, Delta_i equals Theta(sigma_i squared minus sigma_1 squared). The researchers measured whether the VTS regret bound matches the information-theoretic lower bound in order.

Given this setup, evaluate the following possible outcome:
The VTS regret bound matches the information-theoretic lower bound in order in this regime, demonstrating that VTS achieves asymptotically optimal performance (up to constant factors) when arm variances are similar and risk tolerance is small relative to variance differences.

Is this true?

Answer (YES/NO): YES